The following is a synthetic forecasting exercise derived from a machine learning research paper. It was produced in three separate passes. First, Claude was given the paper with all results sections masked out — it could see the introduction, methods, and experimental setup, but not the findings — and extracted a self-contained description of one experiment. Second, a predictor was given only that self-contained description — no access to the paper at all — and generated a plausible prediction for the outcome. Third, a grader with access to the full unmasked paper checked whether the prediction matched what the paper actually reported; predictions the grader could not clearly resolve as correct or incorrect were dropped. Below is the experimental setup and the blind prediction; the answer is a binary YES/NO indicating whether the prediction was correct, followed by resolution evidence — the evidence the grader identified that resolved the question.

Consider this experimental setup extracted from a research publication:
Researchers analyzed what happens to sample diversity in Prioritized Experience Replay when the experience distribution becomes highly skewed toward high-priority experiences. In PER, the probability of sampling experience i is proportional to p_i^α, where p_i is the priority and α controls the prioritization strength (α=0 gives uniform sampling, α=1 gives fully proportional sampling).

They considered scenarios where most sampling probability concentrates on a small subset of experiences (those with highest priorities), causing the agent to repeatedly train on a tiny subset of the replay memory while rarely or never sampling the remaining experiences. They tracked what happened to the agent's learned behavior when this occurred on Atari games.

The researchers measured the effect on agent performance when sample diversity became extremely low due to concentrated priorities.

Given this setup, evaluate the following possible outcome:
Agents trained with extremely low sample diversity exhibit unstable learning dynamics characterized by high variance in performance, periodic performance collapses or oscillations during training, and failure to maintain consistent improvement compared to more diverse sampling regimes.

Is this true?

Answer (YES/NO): YES